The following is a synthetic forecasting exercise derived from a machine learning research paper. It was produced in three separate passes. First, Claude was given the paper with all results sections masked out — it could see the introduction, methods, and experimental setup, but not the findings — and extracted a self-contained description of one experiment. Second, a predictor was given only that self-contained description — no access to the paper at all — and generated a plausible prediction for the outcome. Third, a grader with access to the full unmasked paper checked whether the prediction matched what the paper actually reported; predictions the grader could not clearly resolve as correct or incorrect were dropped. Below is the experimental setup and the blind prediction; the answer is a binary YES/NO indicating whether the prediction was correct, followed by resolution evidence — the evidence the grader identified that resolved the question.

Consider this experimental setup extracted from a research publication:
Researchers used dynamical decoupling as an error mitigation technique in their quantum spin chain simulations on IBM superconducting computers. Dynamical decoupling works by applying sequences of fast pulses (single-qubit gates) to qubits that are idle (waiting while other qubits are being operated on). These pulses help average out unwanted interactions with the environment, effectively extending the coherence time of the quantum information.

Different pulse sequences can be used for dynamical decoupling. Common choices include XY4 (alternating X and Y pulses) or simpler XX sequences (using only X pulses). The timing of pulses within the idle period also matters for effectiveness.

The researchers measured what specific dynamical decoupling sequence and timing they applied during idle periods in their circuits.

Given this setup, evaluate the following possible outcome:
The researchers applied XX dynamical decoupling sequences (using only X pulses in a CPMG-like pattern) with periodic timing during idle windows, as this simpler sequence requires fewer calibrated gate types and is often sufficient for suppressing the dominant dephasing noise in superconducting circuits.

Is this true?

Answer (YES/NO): YES